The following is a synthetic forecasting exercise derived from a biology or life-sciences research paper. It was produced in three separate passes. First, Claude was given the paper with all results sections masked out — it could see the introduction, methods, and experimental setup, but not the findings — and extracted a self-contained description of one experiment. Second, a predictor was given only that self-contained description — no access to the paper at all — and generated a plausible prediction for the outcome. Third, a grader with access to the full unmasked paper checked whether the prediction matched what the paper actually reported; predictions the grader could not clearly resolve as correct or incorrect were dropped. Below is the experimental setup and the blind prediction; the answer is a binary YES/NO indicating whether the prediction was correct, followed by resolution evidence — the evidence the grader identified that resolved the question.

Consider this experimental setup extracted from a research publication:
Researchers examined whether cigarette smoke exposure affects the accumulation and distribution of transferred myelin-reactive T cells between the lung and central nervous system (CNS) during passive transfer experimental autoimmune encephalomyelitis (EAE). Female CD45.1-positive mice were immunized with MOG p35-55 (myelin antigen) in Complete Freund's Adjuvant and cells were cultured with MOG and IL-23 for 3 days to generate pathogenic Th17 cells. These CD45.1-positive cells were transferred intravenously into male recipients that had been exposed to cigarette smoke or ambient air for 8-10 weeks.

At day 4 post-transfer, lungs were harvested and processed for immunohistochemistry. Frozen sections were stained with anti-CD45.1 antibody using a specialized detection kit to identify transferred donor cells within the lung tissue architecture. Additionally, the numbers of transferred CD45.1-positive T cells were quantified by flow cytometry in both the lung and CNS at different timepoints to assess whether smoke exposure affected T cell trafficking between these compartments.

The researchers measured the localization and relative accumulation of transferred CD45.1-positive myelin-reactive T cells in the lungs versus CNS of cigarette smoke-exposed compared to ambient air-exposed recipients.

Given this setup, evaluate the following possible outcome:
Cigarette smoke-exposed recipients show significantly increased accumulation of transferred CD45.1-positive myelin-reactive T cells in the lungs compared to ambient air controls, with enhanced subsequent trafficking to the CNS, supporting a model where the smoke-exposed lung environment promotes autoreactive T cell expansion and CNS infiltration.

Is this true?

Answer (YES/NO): NO